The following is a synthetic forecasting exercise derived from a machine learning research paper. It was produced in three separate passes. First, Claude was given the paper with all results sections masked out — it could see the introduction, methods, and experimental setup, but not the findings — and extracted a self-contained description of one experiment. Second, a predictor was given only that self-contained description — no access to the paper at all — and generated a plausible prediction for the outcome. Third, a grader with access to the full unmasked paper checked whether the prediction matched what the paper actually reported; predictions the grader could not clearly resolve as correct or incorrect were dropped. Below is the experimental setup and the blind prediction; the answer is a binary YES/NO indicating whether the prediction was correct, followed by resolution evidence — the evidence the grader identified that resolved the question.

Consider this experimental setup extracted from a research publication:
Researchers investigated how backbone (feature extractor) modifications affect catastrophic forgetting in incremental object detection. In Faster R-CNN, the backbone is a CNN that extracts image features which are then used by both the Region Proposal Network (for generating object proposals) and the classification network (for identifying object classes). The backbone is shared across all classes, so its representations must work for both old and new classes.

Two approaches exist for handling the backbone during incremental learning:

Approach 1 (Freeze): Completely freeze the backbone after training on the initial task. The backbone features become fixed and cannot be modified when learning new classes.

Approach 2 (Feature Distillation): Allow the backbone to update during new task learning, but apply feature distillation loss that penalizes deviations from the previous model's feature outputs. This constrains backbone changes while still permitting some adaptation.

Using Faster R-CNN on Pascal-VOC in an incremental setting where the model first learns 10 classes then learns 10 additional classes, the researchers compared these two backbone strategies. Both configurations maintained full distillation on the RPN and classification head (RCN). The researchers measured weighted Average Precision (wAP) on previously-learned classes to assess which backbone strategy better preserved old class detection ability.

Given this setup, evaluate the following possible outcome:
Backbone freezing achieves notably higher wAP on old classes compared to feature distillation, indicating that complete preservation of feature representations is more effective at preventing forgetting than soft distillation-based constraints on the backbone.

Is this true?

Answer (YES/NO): NO